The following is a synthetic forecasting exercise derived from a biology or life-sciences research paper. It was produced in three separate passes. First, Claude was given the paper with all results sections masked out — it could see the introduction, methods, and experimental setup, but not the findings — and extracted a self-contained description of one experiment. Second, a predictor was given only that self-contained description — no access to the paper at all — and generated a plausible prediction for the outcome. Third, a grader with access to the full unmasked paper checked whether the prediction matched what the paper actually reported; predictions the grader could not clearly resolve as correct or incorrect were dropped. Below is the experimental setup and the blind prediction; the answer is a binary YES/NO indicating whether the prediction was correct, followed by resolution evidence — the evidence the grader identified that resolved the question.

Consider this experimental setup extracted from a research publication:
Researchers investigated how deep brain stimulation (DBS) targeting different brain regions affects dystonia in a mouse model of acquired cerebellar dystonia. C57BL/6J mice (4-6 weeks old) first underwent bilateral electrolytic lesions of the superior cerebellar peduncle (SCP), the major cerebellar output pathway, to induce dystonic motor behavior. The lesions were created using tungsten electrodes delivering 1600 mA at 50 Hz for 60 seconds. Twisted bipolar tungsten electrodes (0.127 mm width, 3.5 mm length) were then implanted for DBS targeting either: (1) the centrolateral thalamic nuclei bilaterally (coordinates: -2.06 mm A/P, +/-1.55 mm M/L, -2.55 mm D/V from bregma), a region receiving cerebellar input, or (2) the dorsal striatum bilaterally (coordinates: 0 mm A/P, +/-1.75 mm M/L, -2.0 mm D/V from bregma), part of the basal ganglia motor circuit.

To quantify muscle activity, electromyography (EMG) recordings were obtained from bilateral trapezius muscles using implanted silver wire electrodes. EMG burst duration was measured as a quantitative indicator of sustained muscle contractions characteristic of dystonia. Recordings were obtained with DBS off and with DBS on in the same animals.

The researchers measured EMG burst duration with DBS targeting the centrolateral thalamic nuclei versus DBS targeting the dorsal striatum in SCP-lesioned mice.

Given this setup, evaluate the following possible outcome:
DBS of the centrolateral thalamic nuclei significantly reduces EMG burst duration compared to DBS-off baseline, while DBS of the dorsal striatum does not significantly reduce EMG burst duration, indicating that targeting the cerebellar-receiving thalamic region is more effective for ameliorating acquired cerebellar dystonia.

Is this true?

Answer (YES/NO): YES